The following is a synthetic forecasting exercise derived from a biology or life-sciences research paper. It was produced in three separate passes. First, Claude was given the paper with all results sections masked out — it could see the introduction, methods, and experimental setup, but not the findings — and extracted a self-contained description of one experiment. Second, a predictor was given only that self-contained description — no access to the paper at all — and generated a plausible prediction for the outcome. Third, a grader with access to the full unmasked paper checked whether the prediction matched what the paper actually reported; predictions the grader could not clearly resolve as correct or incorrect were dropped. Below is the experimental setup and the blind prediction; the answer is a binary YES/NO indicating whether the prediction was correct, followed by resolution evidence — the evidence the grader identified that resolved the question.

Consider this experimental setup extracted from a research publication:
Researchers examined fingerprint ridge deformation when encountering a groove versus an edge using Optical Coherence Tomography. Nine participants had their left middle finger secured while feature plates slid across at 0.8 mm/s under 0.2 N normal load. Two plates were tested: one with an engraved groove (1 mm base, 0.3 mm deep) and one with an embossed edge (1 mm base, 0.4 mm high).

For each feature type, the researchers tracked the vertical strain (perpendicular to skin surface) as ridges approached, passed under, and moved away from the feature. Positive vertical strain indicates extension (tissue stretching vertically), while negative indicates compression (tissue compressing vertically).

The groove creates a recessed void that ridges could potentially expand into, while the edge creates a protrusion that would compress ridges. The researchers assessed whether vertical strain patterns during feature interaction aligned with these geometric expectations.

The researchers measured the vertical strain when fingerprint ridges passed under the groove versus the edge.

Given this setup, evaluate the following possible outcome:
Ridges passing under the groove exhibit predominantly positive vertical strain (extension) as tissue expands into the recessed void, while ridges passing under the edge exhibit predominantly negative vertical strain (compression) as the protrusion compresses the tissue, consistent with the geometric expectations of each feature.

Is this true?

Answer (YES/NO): NO